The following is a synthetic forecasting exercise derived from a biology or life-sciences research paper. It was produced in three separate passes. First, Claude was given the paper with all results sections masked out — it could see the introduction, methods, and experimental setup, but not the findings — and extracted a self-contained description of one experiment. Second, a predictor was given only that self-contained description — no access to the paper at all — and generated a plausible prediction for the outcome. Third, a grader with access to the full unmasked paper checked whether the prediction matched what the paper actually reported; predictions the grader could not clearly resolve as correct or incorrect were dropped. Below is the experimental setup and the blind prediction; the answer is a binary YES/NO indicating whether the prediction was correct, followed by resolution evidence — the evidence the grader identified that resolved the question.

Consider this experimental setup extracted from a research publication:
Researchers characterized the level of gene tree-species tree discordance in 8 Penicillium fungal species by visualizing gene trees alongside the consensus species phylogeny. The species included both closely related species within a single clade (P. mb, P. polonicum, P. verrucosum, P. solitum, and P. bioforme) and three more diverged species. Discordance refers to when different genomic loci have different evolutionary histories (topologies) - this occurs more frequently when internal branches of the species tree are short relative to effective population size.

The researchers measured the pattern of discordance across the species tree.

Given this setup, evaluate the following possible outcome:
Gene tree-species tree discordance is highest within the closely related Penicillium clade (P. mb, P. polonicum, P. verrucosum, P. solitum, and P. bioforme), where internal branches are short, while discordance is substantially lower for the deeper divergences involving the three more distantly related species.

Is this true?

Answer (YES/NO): YES